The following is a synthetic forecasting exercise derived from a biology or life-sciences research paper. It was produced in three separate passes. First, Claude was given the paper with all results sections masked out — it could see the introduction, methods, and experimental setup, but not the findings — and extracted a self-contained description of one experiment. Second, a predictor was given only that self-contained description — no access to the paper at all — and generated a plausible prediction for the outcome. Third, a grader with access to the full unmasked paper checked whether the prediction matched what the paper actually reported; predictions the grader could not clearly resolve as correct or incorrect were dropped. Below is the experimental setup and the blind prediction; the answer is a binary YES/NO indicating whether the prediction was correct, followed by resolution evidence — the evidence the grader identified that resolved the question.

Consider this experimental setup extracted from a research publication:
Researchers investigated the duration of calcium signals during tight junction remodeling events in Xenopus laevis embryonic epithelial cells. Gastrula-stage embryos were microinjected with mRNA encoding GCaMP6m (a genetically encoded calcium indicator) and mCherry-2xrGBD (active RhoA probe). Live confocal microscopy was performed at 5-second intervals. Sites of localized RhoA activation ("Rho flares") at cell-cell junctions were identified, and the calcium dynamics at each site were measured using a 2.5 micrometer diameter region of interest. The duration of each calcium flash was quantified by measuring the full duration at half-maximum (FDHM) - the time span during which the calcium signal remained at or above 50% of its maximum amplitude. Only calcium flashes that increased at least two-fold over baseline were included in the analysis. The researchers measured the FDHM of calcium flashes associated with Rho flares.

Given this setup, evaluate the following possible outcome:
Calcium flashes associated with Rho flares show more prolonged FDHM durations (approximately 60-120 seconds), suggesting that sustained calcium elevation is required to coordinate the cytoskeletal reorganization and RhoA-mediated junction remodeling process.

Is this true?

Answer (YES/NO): YES